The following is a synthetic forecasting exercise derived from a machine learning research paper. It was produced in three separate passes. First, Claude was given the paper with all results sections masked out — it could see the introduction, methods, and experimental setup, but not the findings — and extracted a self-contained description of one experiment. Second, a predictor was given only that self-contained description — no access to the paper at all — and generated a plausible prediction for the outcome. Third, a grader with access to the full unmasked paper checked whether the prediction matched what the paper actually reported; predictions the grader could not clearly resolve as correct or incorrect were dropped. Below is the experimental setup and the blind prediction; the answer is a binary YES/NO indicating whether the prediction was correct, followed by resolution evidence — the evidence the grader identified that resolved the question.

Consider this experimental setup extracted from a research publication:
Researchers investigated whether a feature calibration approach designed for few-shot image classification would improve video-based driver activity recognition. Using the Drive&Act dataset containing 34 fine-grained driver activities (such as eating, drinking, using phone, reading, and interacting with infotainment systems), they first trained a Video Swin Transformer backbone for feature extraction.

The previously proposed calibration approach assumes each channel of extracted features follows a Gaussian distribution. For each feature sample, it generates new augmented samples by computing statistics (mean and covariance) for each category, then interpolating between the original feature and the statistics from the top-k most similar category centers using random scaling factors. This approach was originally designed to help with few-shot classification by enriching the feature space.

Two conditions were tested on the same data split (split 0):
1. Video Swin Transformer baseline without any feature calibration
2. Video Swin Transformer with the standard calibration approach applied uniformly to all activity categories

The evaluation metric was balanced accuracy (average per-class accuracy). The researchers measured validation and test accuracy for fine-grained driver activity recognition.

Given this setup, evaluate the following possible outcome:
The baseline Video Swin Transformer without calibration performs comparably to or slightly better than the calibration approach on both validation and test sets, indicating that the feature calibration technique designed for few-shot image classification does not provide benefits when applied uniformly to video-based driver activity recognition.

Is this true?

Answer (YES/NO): NO